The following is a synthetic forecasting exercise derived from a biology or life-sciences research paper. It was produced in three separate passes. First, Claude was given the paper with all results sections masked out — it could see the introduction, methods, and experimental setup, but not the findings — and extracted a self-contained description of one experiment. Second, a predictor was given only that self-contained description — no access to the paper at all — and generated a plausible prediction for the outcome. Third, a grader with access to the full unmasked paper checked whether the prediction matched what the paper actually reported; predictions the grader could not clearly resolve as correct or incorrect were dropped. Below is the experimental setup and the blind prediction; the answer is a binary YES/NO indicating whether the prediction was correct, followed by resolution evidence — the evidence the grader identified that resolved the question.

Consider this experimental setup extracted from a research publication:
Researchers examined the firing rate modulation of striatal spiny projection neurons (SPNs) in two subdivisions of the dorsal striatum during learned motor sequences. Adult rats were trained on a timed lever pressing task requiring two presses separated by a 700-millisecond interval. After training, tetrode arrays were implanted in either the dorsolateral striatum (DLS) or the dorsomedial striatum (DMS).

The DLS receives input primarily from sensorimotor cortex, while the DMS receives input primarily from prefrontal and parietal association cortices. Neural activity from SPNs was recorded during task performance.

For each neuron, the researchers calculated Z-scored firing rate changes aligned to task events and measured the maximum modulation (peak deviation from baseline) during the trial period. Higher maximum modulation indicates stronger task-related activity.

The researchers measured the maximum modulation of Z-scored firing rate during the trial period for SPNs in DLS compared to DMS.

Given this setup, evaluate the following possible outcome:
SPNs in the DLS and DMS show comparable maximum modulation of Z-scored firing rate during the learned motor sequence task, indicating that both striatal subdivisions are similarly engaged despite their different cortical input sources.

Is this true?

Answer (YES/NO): NO